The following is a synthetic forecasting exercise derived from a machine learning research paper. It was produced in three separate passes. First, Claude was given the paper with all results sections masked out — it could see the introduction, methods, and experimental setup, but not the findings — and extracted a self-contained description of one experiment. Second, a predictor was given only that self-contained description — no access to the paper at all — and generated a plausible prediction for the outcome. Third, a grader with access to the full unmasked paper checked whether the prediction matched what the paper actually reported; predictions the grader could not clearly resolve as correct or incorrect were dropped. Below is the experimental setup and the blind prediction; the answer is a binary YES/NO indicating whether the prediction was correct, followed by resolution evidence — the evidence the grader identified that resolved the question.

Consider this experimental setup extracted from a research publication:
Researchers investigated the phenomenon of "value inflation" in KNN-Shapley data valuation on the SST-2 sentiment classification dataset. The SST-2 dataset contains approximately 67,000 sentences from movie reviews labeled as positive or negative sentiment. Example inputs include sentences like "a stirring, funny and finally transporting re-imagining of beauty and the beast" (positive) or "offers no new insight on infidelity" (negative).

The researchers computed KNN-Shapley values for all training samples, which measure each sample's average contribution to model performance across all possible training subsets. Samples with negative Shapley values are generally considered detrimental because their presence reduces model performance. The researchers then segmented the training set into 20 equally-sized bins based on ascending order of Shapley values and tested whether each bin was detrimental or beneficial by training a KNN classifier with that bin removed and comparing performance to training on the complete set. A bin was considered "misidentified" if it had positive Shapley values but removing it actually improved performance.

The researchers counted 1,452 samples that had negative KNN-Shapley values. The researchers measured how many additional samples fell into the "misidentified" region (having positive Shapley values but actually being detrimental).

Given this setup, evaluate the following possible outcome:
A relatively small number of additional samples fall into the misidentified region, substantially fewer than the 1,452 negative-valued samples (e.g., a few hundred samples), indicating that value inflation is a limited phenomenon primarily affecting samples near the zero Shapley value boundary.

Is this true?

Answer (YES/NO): NO